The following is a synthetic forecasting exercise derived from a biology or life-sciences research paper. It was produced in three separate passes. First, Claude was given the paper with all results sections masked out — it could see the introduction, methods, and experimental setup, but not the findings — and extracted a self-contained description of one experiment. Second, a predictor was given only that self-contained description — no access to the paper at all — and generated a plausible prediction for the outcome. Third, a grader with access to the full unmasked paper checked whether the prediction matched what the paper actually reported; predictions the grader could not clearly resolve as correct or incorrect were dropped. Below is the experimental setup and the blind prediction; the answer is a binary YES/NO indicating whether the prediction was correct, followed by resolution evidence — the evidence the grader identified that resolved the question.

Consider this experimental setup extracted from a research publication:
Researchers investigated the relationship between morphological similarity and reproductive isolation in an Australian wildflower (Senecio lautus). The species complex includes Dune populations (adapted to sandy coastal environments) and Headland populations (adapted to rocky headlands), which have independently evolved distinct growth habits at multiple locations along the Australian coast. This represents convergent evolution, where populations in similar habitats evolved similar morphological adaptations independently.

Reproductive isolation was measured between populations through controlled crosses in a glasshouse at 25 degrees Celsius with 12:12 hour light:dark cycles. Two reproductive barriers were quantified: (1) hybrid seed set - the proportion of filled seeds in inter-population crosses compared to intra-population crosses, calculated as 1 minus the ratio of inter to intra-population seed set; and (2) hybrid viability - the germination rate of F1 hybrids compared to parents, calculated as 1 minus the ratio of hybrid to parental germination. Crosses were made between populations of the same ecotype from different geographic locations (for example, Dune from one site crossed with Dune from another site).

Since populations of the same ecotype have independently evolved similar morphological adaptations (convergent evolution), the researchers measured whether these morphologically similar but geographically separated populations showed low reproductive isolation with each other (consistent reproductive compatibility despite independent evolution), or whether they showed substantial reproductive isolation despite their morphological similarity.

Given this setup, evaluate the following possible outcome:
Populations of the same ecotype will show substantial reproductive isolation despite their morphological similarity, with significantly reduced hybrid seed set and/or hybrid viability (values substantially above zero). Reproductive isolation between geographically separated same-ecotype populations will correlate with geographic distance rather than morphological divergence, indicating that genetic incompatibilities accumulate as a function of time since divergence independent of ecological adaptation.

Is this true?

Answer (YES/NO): NO